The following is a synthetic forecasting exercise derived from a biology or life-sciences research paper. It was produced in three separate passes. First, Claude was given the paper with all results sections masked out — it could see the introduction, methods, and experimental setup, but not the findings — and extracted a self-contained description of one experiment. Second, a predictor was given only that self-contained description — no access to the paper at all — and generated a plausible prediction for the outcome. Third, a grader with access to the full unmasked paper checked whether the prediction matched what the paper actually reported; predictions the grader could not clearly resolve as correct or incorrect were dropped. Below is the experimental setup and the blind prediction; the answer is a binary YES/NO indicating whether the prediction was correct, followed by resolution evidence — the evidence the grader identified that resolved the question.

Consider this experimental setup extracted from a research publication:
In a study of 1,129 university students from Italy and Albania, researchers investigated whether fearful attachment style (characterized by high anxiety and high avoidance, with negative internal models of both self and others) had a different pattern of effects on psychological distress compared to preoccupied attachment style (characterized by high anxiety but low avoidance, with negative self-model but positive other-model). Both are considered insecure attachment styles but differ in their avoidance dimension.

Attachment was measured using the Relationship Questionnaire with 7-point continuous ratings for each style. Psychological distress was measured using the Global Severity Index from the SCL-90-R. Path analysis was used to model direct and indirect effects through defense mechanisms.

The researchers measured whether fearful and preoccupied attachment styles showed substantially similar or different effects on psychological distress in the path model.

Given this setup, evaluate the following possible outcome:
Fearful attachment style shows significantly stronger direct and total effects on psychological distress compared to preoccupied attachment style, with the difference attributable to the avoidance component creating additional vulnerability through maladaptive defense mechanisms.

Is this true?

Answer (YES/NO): NO